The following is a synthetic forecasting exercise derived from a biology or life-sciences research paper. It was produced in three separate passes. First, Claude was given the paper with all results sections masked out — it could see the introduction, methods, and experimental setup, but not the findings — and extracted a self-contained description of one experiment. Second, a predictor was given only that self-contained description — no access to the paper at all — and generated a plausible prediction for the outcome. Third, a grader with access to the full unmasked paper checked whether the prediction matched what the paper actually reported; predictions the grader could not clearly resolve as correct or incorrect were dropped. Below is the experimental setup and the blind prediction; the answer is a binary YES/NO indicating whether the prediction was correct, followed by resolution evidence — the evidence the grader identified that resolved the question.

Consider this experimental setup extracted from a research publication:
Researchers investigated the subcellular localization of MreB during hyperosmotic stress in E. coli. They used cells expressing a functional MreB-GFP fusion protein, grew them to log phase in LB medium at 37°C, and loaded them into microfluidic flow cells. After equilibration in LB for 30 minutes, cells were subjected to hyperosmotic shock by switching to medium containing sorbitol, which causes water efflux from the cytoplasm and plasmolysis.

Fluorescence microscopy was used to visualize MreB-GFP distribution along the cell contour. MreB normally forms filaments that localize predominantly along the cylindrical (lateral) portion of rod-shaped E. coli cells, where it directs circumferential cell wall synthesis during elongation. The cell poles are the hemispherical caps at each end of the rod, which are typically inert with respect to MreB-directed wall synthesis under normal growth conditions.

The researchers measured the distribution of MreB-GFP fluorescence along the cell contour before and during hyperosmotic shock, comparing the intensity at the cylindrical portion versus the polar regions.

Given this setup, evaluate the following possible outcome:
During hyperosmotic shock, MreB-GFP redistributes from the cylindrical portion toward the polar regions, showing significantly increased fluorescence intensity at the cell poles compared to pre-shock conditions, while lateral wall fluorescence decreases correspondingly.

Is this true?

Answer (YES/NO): YES